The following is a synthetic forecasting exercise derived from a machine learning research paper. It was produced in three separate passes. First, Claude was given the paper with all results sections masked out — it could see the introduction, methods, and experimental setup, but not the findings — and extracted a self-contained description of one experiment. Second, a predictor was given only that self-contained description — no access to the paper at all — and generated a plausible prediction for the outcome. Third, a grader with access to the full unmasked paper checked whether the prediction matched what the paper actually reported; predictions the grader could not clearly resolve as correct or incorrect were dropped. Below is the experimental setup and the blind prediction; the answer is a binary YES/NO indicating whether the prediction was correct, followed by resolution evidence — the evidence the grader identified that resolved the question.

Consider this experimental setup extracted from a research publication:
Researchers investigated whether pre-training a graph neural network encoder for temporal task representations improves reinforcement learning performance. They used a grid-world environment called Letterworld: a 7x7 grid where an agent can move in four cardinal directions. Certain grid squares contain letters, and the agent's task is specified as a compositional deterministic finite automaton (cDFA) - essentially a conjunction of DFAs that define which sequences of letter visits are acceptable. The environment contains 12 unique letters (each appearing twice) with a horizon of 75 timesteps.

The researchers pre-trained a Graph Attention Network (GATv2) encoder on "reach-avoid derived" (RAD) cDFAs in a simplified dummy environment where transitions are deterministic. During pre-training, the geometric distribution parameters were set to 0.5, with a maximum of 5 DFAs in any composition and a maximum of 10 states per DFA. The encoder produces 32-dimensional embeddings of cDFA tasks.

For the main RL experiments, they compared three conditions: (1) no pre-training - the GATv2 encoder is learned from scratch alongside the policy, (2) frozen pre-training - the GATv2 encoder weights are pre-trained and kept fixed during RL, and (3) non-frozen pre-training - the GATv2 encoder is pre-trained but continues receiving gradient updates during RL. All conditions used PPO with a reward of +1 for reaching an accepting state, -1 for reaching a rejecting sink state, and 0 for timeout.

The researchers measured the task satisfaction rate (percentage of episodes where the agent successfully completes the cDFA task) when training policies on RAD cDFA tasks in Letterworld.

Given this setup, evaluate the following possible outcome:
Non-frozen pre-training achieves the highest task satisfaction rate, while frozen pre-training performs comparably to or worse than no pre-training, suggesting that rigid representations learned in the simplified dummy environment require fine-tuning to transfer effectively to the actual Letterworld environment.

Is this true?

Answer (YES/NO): NO